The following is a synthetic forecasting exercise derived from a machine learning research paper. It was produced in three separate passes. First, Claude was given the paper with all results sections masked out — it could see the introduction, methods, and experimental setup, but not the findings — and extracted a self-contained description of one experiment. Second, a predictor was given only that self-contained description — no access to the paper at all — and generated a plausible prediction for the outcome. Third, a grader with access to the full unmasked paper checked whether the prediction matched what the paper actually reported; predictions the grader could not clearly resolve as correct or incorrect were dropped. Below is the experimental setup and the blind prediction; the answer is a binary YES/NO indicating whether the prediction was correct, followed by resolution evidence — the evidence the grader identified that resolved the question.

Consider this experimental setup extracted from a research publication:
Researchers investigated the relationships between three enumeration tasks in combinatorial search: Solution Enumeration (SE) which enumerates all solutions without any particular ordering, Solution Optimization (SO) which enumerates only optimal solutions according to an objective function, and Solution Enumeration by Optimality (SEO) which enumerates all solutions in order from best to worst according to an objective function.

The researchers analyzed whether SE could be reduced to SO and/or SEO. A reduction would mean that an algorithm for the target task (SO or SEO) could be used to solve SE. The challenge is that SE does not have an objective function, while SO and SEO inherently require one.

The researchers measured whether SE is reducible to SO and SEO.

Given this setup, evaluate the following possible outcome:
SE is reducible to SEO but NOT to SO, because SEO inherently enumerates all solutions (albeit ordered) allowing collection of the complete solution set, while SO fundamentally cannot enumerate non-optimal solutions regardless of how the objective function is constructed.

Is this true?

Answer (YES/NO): NO